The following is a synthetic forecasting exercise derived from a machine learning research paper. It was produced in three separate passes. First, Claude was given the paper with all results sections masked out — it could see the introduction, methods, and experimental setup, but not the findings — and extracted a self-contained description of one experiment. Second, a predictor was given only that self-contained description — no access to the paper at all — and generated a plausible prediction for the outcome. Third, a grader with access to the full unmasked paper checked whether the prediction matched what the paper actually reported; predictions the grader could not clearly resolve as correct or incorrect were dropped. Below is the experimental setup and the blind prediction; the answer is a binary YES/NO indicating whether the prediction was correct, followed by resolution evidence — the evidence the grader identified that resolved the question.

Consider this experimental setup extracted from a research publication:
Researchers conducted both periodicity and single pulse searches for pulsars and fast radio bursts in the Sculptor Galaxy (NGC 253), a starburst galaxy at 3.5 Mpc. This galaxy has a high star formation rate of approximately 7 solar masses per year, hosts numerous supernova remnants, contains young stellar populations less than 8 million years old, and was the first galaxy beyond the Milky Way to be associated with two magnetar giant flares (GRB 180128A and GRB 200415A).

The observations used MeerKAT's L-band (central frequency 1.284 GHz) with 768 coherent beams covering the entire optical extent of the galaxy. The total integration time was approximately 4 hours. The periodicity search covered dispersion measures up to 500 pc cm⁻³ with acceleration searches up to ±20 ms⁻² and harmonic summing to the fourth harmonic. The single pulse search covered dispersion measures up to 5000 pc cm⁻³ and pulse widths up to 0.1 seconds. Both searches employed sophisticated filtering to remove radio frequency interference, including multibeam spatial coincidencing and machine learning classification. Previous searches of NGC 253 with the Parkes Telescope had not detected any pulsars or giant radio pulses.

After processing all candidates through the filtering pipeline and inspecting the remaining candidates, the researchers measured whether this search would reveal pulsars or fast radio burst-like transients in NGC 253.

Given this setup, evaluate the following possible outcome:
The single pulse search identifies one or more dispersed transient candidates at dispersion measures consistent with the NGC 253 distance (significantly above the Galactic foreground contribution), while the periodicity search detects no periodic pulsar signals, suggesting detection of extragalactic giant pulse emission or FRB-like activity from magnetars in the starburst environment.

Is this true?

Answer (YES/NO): NO